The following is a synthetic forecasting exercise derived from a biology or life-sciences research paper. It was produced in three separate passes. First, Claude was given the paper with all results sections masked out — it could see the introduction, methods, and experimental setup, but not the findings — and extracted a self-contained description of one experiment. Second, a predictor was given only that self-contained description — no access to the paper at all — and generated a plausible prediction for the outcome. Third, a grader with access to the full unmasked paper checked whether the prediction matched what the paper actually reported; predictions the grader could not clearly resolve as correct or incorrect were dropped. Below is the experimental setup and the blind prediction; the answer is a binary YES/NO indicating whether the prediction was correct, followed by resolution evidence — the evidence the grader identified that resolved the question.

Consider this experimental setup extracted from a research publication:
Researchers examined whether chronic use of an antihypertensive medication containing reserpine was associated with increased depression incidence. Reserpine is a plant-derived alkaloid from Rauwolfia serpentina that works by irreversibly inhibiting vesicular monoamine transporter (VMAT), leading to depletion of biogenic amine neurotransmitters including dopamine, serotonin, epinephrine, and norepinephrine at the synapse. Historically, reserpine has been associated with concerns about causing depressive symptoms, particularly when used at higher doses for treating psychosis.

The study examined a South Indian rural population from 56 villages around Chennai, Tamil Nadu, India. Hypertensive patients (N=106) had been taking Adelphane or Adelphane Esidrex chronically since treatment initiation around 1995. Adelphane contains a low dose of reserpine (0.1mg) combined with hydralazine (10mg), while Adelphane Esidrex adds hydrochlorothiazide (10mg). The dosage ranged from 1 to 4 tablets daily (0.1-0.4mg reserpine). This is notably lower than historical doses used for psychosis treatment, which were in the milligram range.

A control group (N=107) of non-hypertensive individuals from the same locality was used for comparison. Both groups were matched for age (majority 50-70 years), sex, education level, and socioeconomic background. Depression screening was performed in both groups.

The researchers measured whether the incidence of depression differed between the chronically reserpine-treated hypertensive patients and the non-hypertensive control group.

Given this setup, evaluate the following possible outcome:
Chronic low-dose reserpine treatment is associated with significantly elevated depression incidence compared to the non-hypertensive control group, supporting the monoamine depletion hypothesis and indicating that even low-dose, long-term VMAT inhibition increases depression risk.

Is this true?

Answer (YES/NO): NO